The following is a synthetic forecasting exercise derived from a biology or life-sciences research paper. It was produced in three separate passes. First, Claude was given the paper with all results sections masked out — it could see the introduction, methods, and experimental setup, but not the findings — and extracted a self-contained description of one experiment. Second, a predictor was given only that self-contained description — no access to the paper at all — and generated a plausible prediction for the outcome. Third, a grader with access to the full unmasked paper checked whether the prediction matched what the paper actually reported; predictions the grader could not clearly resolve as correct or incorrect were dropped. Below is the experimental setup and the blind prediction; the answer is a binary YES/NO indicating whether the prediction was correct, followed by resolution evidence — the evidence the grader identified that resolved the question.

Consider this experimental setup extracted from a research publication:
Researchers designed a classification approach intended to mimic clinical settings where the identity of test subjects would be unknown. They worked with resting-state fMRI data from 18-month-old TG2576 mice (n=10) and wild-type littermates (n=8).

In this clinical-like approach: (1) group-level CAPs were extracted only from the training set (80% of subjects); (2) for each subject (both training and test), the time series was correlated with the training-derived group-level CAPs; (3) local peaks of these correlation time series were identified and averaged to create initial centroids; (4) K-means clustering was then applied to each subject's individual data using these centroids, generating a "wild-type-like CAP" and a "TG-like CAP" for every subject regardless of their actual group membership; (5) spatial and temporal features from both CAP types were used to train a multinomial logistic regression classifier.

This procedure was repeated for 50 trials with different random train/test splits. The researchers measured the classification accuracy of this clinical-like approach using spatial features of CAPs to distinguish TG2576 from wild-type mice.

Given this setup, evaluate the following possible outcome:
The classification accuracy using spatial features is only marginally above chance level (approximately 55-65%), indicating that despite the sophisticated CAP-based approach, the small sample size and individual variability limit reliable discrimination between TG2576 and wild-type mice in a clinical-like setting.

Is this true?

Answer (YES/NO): NO